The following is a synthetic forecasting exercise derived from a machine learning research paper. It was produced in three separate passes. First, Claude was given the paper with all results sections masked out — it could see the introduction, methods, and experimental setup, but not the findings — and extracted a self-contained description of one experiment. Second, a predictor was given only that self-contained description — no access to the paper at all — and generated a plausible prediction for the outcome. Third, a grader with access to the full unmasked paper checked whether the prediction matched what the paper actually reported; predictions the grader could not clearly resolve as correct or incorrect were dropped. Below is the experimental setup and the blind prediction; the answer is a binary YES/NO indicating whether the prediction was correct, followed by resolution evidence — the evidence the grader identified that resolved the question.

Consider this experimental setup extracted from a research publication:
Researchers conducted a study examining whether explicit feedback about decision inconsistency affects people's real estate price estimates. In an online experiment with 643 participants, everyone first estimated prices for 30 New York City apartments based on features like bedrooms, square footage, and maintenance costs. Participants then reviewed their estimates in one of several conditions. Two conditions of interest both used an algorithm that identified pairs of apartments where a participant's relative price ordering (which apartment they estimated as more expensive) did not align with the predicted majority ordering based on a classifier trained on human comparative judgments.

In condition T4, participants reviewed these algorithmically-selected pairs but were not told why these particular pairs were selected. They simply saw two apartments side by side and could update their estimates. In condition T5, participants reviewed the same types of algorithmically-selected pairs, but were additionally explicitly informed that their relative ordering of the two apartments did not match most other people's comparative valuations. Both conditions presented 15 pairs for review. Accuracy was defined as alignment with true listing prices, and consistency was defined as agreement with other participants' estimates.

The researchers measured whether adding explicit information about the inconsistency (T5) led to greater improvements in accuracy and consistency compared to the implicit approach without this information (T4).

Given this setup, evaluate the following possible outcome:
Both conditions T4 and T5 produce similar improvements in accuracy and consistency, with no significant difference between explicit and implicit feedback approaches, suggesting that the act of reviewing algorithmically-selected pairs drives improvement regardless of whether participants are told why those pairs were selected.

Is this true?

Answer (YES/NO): YES